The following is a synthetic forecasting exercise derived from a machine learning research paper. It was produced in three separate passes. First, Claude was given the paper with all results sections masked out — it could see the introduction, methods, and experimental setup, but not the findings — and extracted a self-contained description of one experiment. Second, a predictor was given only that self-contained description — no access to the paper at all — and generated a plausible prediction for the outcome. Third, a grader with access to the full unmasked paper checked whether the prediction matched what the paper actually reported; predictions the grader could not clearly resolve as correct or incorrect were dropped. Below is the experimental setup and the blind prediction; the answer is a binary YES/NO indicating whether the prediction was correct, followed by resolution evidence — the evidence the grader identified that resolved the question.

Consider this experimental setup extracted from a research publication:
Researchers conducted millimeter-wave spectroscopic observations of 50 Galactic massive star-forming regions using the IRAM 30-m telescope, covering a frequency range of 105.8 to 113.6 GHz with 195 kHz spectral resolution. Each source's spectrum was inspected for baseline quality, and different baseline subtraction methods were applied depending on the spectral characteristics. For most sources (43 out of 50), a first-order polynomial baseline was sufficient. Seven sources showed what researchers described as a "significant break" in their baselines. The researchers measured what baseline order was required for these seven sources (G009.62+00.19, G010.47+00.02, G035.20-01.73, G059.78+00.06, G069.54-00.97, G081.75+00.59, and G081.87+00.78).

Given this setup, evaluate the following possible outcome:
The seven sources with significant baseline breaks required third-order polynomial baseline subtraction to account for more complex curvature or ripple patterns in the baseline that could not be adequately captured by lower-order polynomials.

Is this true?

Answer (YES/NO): NO